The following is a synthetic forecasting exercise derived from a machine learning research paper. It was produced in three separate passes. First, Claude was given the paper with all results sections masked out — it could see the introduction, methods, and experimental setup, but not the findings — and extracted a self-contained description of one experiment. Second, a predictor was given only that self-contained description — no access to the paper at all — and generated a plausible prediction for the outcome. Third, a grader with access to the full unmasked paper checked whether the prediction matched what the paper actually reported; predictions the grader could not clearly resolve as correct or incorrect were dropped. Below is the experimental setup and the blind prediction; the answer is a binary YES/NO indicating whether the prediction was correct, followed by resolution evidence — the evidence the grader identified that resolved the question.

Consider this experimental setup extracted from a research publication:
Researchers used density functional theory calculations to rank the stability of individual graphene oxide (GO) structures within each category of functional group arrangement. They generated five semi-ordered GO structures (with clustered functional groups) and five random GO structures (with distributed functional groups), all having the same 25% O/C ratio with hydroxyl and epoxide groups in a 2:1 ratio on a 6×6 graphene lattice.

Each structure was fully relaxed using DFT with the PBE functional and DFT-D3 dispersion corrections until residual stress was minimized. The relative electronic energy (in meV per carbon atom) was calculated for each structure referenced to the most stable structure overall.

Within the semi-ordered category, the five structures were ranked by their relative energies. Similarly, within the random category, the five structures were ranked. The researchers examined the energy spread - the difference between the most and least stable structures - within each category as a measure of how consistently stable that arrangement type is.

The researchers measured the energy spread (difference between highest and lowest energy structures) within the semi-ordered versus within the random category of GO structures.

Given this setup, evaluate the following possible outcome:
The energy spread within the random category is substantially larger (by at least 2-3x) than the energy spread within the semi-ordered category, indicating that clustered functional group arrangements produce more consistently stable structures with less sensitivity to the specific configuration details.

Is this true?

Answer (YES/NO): YES